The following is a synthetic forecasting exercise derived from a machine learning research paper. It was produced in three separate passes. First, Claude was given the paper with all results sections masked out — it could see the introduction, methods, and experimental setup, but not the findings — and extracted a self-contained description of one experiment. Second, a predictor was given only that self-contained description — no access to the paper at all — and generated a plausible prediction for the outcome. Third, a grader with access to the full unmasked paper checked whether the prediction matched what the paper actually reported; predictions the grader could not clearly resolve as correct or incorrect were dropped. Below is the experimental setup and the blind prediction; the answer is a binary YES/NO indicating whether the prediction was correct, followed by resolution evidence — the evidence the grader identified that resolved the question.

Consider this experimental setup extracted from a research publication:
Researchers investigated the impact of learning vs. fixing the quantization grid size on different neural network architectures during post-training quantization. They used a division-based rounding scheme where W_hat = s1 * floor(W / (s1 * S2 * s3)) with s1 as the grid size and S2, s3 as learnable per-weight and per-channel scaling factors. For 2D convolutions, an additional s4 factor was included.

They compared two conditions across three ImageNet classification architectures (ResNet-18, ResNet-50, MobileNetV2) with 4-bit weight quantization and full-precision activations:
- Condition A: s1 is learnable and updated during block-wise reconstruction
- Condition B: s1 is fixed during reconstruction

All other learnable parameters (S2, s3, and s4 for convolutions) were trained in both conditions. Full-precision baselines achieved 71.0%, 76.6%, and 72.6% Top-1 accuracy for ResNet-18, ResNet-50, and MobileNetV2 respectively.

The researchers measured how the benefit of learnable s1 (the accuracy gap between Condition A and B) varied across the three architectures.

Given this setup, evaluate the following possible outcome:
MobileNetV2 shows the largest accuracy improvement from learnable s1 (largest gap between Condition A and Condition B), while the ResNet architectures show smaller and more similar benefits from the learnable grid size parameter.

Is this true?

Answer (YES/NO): YES